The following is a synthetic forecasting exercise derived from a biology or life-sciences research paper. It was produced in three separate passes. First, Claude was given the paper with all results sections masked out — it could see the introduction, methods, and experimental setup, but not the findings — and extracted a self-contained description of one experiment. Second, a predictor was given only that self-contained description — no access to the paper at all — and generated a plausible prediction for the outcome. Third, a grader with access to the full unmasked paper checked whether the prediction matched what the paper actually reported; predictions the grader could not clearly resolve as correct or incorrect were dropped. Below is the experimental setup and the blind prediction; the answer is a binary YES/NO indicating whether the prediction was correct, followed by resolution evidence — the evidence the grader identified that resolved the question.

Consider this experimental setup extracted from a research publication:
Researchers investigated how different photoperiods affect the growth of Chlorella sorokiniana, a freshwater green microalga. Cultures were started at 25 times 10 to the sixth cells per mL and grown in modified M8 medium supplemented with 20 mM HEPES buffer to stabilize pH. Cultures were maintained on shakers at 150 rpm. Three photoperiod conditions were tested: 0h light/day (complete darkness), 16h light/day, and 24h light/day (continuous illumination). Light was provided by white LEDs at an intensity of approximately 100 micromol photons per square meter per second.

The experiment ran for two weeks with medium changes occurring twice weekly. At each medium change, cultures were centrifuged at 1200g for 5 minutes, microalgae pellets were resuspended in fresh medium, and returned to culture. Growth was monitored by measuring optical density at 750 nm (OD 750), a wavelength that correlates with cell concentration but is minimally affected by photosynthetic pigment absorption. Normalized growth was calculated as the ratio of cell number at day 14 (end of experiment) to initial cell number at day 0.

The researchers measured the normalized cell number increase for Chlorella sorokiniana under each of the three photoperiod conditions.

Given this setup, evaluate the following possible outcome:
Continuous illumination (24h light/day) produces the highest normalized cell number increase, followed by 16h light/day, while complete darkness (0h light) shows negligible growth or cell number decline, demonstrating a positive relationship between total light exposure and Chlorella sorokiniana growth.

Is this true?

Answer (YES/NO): YES